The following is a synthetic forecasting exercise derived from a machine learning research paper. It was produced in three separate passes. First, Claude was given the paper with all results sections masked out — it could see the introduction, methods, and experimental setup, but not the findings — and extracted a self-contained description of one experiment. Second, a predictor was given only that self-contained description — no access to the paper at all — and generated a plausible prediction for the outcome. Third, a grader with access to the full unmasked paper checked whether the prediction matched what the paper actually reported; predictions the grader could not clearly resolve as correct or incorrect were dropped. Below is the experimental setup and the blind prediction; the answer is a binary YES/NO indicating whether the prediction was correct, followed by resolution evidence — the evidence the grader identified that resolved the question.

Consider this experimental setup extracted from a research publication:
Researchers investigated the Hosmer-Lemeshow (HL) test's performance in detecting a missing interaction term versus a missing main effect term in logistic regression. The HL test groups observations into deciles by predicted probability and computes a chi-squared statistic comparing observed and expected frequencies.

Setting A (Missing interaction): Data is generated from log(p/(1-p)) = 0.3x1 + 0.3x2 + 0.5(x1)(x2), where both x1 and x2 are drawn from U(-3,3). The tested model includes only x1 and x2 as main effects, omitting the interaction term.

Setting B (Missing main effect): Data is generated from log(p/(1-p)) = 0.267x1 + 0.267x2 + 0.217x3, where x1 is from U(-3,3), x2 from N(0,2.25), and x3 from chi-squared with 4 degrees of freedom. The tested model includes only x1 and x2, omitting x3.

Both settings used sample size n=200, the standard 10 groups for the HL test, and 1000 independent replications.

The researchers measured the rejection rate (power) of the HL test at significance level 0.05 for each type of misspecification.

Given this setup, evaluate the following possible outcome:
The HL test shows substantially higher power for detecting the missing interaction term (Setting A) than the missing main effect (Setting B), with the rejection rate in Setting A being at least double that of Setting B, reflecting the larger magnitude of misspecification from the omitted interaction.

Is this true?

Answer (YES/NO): YES